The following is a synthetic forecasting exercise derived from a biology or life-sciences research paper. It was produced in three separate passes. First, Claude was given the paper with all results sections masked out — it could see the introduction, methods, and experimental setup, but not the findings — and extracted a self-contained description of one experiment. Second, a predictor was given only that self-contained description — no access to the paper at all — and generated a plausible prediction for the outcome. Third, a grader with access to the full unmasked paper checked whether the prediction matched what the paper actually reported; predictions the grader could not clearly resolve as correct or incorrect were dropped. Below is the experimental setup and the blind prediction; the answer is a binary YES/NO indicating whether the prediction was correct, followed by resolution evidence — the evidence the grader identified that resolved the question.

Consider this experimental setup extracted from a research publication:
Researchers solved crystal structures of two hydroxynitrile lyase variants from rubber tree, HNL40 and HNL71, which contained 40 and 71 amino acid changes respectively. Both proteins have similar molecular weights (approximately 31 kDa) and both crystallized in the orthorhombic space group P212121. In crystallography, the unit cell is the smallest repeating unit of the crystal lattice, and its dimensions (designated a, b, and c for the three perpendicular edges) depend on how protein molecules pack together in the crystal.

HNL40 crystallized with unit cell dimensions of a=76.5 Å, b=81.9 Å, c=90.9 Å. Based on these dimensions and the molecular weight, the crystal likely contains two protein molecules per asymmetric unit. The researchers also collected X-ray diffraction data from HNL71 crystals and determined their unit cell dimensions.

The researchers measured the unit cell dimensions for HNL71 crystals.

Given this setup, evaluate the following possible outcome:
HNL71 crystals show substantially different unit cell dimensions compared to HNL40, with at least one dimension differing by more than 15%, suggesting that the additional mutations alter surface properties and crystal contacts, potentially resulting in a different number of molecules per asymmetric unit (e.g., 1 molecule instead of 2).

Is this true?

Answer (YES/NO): NO